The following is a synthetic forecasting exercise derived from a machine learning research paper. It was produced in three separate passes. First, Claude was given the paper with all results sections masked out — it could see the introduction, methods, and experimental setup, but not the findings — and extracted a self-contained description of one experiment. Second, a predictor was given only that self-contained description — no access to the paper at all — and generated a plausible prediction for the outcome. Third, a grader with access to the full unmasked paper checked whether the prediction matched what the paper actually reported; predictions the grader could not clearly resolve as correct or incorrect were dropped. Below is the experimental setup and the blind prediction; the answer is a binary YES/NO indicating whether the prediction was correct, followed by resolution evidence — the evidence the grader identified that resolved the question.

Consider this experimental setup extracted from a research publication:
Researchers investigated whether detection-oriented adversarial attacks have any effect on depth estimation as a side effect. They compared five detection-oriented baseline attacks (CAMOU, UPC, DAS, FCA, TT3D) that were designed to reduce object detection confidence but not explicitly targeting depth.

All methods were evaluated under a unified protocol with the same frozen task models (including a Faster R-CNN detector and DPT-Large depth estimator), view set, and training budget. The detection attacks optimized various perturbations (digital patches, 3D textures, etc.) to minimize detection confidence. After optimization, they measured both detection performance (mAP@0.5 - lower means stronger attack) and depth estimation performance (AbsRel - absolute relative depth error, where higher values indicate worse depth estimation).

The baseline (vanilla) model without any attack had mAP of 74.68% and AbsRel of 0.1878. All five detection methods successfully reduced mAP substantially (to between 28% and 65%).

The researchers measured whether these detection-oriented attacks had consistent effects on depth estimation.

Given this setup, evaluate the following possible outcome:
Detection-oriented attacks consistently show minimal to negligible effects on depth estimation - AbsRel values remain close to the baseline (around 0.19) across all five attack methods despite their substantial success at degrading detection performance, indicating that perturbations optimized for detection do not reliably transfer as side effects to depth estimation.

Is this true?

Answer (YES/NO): YES